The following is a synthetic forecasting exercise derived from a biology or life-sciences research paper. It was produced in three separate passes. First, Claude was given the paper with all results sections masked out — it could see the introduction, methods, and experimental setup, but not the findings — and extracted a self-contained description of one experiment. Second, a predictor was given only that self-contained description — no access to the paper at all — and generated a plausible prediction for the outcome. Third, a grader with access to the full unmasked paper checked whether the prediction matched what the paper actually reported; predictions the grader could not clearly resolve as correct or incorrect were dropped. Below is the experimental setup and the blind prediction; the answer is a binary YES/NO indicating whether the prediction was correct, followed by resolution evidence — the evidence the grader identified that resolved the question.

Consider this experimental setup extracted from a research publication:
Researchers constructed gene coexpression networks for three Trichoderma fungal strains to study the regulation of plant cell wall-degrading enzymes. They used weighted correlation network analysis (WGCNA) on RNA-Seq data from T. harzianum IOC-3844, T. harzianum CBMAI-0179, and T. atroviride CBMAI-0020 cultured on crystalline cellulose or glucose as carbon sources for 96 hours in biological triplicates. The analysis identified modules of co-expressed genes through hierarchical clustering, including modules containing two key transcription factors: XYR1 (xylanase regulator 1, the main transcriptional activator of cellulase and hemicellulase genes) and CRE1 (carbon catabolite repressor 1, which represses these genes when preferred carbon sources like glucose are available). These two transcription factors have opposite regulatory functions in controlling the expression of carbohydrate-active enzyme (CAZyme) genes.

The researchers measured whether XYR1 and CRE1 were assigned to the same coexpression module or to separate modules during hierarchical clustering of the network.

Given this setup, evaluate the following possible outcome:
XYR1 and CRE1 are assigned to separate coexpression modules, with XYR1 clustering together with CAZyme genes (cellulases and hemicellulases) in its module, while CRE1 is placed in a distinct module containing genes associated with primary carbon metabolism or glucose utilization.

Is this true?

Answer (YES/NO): NO